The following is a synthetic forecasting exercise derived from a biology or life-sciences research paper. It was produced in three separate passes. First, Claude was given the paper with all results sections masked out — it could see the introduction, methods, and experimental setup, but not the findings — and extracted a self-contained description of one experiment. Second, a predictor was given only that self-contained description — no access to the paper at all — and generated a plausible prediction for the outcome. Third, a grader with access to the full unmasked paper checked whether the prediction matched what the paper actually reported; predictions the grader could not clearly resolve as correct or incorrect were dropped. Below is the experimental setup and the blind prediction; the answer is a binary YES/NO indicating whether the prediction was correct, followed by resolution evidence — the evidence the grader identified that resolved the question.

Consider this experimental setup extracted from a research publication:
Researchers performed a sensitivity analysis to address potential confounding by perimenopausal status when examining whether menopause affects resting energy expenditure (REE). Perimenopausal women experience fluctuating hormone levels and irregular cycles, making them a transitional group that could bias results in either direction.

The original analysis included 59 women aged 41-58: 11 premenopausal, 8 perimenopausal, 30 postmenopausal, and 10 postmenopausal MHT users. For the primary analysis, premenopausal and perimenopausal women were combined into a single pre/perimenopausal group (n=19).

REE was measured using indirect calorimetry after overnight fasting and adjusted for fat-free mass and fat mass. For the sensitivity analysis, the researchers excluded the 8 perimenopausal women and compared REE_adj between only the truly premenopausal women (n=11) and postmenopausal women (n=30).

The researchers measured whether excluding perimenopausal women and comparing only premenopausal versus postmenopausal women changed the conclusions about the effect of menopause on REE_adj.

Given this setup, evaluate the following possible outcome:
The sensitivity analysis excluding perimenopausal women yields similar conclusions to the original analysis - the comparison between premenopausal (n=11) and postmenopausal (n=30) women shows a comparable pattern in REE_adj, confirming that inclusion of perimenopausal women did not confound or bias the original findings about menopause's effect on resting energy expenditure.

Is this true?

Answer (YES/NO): YES